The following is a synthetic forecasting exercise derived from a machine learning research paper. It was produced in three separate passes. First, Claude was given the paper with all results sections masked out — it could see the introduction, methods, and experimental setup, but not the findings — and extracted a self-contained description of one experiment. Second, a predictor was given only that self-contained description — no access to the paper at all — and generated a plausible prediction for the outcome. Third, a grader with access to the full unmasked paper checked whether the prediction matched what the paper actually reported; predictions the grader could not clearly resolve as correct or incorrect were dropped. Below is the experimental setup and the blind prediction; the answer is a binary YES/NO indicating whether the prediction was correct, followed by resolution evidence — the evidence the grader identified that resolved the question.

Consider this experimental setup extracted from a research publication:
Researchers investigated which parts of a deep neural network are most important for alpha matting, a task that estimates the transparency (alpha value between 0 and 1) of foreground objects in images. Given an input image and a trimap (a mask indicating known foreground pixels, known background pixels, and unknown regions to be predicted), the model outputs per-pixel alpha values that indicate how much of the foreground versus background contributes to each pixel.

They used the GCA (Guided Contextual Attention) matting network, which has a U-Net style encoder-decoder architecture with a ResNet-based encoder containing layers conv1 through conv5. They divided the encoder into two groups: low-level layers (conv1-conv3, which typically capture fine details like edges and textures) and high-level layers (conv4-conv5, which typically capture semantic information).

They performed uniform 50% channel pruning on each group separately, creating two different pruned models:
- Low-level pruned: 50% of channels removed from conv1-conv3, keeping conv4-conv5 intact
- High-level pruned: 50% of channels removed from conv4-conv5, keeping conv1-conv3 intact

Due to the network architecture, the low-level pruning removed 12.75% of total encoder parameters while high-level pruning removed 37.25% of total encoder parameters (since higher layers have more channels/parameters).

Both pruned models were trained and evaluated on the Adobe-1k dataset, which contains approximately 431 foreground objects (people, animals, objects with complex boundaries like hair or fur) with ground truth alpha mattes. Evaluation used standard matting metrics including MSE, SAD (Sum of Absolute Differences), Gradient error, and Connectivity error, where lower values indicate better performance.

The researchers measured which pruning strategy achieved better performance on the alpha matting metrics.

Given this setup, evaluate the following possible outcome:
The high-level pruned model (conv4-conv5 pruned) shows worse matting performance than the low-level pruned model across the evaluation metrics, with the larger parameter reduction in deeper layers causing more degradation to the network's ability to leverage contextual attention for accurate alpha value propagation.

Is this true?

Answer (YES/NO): NO